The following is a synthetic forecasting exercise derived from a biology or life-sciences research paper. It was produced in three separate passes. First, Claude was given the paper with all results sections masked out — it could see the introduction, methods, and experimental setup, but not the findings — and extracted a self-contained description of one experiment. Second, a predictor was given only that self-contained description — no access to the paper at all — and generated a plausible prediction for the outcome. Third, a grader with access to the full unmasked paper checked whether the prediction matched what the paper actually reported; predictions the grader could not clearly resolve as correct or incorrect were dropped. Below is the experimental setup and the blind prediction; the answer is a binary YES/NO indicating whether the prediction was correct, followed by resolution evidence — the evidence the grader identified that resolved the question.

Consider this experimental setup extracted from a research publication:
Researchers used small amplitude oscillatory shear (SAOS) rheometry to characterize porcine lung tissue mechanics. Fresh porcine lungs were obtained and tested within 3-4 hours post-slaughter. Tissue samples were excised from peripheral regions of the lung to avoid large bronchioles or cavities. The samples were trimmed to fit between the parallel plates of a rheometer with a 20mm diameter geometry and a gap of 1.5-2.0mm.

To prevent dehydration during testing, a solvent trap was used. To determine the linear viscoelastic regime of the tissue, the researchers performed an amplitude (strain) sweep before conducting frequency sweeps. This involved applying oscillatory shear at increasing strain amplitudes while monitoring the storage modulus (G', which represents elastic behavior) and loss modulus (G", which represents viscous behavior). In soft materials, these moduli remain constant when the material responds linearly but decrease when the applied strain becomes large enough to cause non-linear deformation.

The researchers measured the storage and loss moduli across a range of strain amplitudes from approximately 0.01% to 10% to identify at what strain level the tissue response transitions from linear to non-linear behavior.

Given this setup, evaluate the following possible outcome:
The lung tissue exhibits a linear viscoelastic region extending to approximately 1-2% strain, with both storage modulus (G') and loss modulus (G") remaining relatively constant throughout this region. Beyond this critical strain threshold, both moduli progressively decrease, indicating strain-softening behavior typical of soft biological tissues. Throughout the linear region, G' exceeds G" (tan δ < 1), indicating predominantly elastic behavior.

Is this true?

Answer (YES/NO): NO